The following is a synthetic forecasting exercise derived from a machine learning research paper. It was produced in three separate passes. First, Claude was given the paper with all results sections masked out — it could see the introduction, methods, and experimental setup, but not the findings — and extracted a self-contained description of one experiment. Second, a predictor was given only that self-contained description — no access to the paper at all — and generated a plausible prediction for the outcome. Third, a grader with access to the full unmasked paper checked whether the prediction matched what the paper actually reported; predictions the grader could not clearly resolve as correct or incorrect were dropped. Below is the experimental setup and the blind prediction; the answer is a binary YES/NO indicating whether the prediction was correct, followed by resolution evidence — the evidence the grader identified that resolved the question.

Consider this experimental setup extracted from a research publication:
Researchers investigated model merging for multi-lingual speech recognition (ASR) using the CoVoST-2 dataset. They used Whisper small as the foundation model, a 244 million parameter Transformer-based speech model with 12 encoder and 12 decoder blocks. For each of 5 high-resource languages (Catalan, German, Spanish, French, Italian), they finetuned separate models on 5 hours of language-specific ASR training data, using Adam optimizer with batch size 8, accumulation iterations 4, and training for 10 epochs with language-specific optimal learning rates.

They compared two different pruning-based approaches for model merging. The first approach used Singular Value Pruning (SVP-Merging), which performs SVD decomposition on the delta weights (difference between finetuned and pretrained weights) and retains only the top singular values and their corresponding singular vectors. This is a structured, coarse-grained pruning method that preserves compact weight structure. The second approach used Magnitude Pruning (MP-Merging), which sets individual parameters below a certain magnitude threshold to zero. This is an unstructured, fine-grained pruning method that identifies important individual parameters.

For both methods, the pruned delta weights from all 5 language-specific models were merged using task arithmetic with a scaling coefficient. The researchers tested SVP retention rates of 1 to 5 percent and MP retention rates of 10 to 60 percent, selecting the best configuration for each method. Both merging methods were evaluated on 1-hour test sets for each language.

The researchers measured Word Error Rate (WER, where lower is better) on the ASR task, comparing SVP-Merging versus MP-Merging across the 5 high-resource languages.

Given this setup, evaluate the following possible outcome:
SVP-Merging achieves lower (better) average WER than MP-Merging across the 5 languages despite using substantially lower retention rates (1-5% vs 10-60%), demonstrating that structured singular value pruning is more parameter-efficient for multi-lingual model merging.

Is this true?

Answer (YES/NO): NO